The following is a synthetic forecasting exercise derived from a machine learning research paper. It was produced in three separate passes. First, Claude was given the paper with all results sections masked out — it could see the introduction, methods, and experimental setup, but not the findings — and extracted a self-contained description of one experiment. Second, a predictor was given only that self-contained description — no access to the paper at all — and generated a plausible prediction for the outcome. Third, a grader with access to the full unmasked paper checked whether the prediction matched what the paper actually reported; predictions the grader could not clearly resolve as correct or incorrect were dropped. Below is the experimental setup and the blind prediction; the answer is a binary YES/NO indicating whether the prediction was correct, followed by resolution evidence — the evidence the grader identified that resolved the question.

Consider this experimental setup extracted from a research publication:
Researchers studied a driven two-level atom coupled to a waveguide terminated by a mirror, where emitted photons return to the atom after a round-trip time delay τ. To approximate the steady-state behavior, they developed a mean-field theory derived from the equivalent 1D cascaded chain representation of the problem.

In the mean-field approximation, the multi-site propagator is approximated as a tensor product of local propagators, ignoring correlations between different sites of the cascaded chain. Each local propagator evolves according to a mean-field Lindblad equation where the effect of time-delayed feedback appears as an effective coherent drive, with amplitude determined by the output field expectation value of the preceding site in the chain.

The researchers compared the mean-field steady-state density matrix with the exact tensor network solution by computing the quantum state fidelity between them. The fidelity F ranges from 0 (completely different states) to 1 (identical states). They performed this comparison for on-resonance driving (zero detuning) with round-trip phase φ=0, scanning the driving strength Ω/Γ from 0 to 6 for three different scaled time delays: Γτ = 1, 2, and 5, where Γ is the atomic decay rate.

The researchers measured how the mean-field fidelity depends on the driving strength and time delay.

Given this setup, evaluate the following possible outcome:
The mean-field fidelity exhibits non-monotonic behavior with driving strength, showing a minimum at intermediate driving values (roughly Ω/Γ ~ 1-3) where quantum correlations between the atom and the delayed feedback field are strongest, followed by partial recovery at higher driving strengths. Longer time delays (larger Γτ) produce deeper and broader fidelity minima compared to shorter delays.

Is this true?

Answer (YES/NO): NO